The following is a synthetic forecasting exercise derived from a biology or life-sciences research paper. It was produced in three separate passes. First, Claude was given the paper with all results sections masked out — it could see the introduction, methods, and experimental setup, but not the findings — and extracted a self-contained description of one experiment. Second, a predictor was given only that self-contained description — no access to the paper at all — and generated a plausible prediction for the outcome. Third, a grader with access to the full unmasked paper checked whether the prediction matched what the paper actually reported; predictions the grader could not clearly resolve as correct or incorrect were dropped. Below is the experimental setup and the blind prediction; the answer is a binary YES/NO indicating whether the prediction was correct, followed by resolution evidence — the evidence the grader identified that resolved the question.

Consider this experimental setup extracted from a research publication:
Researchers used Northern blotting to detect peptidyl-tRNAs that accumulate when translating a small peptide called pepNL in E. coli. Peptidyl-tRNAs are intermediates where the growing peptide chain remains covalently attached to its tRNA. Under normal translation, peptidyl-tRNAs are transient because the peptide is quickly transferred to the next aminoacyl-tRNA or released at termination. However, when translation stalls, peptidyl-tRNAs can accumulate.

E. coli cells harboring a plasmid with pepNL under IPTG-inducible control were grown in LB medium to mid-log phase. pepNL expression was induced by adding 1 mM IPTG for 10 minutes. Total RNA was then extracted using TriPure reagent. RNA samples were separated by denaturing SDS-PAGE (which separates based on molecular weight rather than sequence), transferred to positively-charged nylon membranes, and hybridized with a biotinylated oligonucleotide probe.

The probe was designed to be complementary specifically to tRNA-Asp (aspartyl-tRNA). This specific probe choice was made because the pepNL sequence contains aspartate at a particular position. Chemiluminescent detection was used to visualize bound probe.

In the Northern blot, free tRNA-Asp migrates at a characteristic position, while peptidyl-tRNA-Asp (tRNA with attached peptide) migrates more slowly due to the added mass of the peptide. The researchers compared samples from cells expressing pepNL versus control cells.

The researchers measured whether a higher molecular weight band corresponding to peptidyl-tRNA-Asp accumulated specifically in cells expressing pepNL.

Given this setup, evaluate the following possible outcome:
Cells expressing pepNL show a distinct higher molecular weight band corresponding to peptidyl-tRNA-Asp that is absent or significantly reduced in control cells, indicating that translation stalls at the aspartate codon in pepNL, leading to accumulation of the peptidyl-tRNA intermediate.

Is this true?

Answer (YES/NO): NO